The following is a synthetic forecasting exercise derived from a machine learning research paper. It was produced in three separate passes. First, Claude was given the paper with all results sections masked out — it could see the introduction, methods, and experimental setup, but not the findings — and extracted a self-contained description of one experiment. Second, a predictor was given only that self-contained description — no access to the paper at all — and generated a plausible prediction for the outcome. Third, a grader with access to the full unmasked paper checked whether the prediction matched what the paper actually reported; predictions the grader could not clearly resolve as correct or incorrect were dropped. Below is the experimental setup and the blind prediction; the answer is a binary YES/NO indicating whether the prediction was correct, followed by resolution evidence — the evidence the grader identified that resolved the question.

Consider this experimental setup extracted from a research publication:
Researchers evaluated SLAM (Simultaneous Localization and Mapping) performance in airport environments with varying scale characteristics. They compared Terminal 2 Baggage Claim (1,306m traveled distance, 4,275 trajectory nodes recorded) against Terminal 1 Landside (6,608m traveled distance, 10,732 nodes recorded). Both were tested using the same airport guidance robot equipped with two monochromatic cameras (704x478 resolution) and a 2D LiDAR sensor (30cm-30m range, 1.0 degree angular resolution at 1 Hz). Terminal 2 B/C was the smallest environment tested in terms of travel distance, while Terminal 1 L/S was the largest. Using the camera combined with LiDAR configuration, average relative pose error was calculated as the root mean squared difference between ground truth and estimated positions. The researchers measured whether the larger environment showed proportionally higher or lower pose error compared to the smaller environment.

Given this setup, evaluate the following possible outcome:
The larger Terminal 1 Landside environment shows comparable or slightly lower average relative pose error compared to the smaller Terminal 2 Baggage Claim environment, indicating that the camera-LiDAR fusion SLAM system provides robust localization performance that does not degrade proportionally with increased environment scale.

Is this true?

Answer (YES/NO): NO